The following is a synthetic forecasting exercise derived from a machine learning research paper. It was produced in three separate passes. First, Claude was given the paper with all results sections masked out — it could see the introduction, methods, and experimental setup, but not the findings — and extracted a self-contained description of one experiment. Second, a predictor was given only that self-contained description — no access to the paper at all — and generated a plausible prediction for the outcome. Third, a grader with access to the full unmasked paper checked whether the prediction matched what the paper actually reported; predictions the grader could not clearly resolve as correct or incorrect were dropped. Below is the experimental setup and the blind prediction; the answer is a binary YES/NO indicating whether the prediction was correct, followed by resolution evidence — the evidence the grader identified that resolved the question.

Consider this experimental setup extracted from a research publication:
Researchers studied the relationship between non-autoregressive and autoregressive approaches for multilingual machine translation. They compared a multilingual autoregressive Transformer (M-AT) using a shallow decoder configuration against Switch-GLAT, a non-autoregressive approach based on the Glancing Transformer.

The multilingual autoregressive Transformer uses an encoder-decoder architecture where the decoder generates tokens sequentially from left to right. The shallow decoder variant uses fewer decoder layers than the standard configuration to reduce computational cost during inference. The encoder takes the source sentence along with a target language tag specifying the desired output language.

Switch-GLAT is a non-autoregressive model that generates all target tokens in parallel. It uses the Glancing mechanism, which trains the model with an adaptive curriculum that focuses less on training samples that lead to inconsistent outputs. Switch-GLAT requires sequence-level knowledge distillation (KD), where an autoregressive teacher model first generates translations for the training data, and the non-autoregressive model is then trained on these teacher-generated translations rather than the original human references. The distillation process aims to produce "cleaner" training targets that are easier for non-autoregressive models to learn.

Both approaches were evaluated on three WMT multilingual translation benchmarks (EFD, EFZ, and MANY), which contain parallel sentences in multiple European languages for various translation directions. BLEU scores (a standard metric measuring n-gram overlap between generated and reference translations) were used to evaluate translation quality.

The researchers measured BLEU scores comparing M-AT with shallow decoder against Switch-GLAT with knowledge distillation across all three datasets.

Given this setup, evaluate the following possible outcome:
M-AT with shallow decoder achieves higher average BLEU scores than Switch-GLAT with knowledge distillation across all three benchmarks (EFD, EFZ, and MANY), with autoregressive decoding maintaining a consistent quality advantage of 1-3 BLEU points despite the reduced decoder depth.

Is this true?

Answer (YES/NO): NO